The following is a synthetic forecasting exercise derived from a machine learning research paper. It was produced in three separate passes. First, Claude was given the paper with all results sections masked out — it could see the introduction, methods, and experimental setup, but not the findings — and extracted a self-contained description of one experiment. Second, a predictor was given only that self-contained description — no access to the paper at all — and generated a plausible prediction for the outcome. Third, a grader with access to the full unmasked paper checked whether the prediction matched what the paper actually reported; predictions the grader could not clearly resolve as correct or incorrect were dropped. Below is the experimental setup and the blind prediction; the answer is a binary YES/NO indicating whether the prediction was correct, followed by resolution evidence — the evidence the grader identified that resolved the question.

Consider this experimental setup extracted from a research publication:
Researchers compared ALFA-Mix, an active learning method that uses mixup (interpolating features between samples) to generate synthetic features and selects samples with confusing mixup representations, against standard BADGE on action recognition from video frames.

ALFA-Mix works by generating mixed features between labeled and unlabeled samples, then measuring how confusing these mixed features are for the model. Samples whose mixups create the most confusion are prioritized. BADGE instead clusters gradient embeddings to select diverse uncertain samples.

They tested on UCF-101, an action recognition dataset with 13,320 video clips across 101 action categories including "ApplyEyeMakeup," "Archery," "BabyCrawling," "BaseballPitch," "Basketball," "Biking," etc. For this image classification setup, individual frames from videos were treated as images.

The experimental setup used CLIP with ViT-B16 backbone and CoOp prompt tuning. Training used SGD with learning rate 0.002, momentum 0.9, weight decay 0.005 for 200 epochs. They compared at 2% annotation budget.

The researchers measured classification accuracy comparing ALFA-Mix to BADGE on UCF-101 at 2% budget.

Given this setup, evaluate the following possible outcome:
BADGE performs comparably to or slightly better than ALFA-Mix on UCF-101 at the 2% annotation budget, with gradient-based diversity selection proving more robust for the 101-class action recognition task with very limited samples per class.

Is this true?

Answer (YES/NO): NO